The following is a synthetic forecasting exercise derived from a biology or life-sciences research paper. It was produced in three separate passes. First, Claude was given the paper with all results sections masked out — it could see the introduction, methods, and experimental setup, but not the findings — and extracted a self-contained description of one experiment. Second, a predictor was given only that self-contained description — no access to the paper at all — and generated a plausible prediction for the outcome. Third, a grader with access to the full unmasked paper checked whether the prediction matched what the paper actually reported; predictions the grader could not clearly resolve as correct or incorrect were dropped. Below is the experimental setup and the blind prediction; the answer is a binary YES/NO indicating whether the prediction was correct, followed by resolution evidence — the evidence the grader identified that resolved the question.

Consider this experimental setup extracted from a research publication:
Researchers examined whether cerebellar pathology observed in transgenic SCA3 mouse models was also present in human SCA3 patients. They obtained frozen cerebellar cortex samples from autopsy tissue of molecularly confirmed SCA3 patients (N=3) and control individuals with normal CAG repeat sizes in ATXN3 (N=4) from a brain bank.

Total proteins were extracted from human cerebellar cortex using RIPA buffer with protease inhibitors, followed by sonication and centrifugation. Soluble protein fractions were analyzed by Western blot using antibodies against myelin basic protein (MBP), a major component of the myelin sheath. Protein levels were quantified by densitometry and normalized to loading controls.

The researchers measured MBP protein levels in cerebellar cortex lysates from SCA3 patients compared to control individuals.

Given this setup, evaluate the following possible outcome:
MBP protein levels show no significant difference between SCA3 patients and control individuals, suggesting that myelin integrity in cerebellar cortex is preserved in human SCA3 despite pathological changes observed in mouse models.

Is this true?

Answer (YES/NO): NO